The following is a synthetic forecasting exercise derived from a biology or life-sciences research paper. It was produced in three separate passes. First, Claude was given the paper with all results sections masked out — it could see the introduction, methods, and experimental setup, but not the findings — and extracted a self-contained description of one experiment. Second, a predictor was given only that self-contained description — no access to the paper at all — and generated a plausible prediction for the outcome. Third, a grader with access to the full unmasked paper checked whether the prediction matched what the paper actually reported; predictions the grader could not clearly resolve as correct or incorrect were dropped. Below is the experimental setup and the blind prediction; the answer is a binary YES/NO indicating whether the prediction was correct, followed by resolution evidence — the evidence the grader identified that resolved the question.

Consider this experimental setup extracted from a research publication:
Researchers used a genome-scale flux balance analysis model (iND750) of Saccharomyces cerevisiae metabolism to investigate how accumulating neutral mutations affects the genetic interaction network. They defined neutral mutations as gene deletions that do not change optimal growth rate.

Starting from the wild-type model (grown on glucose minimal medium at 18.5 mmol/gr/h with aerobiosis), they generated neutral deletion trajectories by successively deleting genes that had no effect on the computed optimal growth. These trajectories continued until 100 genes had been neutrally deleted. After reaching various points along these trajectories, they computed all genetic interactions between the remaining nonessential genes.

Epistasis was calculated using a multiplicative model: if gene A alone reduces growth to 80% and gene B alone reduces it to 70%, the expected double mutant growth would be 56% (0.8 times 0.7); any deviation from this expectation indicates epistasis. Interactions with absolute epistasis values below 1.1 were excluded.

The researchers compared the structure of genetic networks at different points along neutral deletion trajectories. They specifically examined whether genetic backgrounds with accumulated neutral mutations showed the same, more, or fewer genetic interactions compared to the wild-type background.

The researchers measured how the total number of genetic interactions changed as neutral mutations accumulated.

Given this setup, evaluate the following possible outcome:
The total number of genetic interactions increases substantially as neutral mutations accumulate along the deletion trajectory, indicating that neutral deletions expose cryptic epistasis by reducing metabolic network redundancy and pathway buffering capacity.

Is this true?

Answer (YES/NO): NO